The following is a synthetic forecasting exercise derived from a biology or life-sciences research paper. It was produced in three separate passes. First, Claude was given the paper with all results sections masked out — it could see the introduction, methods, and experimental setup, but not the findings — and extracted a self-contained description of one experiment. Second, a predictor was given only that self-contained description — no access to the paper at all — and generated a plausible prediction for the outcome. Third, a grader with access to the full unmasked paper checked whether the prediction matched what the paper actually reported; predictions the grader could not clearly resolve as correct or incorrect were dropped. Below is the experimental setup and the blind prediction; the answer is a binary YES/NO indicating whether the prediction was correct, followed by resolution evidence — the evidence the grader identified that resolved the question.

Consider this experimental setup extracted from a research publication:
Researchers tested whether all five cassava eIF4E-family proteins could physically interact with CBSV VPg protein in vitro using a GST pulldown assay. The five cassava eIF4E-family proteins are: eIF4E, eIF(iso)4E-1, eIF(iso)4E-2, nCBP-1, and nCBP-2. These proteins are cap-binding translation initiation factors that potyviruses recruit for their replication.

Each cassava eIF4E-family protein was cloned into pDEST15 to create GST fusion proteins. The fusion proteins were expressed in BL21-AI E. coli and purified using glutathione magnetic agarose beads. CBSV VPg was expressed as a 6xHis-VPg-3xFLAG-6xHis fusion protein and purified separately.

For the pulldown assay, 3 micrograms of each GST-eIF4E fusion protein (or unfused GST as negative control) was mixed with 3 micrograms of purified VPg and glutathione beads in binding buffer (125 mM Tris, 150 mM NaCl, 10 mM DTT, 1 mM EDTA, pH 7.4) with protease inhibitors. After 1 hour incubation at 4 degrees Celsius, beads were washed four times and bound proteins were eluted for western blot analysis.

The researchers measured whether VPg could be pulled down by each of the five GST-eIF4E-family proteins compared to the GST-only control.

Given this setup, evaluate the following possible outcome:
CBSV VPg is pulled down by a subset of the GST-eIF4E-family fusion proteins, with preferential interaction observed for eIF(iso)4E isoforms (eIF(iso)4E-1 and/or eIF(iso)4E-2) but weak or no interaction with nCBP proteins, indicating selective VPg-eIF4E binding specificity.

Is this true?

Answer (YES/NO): NO